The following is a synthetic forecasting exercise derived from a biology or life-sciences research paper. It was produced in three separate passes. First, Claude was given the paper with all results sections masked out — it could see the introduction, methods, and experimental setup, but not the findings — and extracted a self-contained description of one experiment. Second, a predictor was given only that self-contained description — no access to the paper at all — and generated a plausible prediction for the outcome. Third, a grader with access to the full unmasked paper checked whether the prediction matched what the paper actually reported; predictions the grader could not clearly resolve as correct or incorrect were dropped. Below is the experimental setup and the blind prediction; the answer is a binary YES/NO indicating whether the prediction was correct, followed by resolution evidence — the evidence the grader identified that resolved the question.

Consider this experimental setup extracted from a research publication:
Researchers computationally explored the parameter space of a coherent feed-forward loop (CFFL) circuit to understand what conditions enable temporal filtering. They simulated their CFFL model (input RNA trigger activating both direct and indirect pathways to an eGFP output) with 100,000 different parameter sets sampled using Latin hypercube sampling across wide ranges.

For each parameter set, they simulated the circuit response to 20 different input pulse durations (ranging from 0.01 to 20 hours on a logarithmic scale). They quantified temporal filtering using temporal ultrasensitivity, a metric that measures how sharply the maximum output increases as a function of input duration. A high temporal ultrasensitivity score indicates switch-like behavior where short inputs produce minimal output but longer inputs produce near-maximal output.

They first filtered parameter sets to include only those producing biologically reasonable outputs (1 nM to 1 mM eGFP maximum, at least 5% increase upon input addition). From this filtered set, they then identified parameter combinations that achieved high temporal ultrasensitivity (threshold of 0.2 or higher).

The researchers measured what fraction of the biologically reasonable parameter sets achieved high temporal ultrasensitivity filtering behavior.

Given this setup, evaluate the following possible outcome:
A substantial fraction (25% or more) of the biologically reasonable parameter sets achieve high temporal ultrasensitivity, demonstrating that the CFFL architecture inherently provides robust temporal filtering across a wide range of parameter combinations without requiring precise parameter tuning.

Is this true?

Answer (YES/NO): NO